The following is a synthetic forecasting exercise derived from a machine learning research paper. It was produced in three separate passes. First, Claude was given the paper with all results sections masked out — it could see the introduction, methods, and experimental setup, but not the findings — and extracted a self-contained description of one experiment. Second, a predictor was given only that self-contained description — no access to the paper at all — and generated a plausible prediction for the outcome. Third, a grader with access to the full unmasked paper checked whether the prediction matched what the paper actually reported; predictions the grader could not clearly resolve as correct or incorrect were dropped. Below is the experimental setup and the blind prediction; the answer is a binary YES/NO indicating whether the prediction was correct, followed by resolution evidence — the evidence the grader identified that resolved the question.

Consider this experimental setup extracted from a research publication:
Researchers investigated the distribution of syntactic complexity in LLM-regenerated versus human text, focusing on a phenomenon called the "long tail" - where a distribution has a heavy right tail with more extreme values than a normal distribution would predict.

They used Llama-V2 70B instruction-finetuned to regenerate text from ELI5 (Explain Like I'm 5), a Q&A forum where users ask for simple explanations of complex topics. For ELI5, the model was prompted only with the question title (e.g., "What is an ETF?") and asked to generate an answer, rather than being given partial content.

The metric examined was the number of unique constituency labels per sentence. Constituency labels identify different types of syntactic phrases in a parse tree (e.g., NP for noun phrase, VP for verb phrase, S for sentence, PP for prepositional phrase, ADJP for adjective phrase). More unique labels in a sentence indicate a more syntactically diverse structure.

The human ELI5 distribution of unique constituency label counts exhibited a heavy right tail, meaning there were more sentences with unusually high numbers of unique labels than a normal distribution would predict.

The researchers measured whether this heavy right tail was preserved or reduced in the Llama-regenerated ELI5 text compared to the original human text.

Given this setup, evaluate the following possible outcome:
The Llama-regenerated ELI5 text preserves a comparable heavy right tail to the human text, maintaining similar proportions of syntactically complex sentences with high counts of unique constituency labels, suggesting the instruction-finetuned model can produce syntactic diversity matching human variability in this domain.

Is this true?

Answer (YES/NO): NO